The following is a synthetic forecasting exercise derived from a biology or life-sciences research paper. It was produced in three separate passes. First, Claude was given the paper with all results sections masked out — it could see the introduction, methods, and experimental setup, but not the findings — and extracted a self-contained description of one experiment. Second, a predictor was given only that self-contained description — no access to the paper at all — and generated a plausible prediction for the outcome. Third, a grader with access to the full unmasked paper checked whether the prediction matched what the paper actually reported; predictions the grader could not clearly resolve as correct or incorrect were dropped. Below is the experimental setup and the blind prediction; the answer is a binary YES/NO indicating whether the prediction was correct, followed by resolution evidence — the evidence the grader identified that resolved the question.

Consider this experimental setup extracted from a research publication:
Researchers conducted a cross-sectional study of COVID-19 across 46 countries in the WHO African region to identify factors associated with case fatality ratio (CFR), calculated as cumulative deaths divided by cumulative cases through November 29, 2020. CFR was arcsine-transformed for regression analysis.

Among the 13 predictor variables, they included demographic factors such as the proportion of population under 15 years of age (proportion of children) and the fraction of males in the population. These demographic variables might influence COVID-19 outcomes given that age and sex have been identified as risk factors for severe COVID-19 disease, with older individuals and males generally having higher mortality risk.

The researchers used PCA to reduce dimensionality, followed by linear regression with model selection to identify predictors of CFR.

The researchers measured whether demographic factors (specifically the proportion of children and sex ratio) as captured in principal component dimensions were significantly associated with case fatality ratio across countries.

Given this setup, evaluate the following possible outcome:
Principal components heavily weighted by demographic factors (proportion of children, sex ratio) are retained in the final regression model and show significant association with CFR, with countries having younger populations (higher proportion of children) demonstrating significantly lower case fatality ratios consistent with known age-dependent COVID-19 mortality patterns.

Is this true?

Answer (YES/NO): NO